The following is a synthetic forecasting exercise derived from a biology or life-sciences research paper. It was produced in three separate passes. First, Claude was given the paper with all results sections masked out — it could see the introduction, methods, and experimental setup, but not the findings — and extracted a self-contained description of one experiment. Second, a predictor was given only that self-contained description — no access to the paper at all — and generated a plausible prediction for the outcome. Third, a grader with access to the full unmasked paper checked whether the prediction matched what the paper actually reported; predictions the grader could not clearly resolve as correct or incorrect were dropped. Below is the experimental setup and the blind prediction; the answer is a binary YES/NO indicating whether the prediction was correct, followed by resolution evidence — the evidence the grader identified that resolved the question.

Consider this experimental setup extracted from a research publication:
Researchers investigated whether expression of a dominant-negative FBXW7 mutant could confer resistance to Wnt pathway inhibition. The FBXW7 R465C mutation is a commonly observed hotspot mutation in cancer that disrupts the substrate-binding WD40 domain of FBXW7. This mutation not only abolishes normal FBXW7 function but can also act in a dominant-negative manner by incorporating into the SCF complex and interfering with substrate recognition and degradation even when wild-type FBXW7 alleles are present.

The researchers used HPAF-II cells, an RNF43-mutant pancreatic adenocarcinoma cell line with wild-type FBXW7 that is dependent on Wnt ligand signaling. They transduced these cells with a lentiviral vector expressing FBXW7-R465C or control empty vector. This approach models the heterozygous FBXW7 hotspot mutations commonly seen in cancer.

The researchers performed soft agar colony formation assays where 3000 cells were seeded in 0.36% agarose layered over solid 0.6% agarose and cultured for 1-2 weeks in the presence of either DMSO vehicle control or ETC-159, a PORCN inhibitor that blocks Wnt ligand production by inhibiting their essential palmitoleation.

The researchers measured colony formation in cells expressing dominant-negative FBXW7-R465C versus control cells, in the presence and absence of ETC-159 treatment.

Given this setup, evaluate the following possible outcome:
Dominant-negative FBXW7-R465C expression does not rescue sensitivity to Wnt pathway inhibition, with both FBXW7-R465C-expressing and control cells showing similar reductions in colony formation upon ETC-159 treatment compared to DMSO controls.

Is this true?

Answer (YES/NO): NO